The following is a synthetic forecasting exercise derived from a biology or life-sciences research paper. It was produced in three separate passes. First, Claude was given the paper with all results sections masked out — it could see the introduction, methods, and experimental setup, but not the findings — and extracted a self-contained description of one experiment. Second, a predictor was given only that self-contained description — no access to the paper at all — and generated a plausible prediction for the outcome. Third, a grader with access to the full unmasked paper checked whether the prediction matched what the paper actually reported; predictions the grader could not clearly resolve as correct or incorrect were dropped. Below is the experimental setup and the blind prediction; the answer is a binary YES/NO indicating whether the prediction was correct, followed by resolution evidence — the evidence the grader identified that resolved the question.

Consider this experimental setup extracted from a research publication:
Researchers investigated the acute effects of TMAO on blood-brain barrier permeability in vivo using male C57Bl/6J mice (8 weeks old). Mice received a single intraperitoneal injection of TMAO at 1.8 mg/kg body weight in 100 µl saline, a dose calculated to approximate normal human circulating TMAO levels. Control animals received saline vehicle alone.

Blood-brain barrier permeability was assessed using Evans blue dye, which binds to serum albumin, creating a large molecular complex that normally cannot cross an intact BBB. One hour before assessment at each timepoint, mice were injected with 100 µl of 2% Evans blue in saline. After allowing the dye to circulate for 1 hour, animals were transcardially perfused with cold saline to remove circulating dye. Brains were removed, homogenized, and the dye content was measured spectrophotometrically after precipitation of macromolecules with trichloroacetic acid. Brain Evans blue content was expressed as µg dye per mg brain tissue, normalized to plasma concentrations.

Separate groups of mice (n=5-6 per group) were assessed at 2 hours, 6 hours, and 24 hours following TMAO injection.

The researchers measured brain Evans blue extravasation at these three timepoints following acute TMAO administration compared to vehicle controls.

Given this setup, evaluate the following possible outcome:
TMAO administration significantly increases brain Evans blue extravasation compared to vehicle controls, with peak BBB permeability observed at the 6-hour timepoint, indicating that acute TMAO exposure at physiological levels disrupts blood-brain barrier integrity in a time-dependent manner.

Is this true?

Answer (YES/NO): NO